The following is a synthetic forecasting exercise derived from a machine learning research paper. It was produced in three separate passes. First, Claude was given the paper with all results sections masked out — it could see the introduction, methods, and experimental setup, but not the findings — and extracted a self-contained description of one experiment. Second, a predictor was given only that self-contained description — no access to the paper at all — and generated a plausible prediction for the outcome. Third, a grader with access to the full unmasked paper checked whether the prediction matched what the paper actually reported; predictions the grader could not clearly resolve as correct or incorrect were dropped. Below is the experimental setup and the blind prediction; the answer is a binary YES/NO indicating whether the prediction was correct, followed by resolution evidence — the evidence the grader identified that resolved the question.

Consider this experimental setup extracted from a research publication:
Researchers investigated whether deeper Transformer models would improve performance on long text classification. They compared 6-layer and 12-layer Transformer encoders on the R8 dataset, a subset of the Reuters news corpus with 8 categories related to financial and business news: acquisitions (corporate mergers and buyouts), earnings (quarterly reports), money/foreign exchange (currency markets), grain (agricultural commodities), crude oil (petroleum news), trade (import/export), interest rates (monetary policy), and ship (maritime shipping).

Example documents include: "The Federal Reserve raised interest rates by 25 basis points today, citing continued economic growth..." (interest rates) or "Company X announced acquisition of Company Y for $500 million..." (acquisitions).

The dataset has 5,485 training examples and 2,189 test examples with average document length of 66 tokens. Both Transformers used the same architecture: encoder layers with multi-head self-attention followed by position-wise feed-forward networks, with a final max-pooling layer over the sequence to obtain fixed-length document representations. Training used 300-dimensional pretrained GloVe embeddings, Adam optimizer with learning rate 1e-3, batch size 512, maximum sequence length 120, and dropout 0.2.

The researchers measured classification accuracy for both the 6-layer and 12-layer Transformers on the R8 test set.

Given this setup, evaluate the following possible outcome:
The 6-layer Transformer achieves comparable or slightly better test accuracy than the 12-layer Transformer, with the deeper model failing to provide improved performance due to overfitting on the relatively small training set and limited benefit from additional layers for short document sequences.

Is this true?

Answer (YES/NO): YES